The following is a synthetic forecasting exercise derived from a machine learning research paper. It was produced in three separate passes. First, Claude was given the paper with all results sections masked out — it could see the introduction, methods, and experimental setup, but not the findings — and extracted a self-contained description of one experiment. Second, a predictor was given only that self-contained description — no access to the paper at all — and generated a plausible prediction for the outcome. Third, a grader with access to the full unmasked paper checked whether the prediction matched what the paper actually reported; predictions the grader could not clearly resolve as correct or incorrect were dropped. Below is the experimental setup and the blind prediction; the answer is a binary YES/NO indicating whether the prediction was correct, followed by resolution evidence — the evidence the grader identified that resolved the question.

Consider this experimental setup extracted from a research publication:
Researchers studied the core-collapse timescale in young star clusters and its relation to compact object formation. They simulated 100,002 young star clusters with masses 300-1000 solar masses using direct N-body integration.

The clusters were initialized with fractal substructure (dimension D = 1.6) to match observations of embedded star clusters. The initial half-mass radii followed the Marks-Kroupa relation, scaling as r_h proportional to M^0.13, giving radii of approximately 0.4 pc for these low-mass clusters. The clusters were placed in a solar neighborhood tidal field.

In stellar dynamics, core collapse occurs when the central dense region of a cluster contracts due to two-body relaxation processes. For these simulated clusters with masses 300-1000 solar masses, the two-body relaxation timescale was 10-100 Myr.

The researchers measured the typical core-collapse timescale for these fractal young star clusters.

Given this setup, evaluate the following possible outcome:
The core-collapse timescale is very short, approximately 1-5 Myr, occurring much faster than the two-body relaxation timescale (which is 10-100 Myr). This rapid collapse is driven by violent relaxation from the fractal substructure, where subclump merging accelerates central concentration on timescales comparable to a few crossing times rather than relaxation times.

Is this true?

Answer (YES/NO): YES